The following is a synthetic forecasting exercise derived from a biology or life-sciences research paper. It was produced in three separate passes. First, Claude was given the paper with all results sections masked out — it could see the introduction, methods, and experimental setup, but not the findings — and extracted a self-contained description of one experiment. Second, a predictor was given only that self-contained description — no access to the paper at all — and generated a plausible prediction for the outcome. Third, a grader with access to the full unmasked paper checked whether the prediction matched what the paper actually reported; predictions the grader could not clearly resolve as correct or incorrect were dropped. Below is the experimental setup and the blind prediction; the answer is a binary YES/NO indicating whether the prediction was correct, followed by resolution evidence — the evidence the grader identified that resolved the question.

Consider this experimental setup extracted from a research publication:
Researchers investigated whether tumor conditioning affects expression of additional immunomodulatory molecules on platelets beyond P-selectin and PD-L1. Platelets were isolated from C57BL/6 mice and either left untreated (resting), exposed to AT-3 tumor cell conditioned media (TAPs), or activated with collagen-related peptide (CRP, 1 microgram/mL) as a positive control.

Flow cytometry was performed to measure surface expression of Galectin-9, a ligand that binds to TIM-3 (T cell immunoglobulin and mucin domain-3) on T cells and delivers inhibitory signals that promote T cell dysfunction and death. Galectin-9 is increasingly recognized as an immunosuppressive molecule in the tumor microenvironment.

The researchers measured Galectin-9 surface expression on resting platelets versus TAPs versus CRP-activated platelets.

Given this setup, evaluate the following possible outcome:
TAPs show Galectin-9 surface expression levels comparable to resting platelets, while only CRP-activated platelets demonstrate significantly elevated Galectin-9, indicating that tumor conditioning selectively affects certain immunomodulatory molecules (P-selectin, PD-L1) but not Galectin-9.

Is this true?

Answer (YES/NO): NO